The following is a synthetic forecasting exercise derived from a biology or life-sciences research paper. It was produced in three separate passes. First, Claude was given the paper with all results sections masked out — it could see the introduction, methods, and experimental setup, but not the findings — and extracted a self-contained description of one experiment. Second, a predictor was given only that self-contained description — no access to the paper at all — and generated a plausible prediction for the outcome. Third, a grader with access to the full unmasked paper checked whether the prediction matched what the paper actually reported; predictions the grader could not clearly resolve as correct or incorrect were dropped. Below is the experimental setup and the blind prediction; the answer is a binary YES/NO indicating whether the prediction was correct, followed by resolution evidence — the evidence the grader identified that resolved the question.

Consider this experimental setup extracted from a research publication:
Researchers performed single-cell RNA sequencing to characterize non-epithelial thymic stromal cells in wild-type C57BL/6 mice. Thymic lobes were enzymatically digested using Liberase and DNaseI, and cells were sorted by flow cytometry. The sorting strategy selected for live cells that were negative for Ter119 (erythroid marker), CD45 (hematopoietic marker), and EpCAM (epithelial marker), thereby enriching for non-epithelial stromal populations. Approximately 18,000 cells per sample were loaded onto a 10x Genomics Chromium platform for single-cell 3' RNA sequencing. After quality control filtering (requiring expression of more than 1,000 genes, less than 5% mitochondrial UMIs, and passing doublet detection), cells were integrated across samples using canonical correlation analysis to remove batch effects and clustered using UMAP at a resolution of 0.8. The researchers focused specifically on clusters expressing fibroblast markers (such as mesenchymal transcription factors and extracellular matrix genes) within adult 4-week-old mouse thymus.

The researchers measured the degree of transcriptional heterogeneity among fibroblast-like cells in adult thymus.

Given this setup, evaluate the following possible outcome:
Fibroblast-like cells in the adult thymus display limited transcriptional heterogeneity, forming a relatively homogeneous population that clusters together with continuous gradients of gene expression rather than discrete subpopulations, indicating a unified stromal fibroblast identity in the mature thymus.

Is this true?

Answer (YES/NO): NO